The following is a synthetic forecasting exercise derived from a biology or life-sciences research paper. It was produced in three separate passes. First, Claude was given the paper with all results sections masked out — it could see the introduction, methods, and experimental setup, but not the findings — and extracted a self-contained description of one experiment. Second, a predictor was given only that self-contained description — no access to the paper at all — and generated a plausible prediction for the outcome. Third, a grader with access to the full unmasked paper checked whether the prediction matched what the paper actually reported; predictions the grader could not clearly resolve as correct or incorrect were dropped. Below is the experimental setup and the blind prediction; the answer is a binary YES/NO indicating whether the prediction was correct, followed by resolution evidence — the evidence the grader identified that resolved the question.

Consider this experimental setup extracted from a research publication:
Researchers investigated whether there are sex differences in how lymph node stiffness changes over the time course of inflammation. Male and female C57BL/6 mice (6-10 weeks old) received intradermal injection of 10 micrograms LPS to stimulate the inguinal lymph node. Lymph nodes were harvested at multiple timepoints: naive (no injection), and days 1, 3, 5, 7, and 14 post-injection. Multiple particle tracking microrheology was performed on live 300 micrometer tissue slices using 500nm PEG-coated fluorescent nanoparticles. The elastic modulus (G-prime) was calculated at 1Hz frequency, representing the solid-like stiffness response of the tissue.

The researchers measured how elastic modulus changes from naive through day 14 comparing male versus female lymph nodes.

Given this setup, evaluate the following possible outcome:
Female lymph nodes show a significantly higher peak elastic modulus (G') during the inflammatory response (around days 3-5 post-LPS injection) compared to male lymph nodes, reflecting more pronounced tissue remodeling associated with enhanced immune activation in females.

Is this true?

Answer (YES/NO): YES